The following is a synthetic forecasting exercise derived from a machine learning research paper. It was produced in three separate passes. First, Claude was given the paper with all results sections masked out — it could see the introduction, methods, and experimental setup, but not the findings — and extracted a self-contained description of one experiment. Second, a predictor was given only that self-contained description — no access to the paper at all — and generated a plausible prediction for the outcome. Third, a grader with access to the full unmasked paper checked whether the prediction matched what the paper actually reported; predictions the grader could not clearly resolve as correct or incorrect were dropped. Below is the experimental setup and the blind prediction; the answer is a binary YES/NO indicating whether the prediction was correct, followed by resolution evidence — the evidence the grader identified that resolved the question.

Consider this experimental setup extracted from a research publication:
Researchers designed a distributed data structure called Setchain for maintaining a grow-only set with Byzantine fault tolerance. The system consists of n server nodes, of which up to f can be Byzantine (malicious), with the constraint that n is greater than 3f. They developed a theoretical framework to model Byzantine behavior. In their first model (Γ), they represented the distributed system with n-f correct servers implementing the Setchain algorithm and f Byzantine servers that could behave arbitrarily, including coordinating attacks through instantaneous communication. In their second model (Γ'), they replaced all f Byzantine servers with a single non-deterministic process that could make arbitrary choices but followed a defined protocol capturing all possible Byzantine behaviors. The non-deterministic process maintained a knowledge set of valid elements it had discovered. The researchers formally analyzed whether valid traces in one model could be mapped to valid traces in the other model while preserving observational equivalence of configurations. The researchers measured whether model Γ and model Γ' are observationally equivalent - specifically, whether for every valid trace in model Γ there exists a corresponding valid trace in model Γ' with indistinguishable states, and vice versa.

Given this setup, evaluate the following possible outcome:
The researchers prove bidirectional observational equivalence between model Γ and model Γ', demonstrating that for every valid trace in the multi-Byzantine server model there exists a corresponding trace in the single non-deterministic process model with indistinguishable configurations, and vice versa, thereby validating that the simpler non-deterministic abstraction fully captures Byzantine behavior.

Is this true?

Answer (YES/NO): YES